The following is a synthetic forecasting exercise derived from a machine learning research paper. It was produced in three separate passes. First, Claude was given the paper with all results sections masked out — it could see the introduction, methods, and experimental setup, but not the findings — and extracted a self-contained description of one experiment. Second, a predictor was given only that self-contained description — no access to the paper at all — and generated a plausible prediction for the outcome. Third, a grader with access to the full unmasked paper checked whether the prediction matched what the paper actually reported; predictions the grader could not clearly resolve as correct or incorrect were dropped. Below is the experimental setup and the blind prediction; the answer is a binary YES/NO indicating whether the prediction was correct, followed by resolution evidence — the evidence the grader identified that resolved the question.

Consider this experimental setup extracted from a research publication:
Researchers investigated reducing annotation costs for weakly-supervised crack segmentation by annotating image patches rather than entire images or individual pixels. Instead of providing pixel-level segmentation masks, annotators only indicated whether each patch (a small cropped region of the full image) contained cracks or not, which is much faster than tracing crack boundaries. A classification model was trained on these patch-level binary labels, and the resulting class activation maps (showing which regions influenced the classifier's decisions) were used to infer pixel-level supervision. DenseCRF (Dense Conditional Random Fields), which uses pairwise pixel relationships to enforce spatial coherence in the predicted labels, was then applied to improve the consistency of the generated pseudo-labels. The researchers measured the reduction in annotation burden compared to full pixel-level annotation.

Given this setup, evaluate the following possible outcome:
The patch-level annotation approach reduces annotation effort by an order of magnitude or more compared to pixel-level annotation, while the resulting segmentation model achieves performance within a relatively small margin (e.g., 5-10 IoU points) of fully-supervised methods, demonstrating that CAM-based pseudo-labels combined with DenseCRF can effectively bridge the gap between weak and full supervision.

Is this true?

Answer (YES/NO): NO